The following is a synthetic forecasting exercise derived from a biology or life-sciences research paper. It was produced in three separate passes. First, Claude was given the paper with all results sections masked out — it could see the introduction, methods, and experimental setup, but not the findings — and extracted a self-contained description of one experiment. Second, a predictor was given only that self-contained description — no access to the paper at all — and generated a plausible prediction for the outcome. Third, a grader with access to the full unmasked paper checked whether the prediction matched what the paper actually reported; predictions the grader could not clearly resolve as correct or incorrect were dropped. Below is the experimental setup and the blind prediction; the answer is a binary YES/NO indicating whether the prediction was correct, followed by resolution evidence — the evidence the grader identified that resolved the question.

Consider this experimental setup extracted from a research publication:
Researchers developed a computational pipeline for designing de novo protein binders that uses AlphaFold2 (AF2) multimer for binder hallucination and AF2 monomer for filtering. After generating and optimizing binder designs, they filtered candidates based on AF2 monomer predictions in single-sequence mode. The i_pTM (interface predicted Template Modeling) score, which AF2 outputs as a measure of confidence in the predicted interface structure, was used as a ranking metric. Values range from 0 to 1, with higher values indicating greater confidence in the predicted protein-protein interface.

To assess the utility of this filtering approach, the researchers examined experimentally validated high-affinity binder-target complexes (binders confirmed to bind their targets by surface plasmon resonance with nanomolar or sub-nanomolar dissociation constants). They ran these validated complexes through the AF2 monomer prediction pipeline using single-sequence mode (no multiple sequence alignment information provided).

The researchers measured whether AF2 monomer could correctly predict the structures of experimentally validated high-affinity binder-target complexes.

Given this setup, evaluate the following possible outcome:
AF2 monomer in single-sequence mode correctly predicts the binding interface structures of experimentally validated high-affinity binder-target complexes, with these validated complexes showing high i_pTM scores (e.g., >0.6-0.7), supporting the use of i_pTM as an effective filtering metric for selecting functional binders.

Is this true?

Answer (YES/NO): NO